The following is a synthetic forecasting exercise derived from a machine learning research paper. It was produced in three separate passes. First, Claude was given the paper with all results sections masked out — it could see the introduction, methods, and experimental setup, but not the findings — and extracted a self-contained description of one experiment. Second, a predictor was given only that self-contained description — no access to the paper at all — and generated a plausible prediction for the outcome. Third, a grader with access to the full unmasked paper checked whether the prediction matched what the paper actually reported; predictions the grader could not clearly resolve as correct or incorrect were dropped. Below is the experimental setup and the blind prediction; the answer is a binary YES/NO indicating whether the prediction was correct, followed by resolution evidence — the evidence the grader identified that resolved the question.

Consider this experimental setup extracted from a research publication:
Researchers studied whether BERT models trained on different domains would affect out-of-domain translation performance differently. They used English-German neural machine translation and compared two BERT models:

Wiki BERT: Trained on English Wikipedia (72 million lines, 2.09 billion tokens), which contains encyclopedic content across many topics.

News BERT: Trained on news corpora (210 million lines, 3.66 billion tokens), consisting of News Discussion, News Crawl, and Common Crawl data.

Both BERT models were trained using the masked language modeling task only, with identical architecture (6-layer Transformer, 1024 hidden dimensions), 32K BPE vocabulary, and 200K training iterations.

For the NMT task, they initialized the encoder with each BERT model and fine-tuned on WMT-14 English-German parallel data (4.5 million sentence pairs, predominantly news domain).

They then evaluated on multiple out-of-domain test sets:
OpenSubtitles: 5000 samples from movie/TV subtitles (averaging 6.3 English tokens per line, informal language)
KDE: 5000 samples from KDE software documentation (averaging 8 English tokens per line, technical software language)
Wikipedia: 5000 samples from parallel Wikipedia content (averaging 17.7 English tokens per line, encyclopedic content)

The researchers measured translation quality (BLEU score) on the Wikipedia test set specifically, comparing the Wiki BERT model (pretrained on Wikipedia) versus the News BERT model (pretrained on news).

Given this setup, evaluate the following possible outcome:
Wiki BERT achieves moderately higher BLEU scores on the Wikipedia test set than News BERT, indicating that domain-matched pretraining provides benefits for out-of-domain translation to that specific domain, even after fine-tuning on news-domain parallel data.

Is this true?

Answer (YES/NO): NO